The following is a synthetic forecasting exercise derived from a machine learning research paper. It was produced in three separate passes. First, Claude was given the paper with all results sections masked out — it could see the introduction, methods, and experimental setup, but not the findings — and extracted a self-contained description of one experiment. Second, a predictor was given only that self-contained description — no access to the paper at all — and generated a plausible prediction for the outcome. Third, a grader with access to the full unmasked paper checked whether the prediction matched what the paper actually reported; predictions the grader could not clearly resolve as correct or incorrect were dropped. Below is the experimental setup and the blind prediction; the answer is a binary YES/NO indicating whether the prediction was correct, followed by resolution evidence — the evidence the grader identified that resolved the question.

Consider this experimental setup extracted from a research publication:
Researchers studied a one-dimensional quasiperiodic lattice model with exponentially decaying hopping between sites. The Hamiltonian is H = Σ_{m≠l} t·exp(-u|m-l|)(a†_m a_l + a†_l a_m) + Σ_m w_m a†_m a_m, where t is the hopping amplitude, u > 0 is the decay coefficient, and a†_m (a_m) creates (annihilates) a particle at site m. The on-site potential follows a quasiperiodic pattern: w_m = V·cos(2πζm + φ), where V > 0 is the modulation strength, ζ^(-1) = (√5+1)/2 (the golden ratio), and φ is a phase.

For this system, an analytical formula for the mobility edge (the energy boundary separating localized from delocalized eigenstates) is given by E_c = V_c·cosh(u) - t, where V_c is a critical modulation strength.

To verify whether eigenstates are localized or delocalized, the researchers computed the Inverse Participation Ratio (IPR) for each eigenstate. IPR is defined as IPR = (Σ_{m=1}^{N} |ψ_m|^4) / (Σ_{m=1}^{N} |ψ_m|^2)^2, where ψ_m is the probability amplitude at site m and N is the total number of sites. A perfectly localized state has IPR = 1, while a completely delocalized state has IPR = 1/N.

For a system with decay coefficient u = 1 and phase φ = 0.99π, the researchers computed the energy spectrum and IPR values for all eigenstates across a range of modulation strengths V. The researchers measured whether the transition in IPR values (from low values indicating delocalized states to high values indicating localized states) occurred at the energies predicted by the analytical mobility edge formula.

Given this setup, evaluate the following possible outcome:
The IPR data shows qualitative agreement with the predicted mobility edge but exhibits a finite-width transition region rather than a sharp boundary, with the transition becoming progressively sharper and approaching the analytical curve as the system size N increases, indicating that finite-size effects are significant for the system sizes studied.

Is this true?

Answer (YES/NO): NO